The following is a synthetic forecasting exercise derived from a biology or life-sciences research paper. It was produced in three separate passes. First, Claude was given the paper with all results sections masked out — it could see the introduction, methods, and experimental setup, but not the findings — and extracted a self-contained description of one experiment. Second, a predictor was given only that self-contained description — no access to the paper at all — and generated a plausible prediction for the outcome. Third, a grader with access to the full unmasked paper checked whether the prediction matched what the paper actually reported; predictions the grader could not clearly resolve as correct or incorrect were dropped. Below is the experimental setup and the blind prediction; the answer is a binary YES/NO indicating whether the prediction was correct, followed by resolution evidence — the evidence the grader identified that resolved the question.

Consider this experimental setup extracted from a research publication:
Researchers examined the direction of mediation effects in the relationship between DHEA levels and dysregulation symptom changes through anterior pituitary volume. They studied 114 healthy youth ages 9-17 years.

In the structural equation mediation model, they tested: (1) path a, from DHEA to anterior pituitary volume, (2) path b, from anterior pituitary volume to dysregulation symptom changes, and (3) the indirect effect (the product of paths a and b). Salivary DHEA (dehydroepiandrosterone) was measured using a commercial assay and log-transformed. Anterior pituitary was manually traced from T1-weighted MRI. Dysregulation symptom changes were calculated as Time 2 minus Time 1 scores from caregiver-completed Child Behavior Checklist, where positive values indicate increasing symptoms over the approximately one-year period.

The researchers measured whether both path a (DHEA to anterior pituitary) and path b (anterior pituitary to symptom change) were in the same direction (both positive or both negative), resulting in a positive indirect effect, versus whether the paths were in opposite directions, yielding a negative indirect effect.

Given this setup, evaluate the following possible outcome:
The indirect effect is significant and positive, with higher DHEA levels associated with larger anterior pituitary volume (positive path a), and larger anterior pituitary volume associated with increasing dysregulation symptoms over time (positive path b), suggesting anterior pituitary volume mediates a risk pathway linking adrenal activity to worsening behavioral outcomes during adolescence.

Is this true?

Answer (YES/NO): YES